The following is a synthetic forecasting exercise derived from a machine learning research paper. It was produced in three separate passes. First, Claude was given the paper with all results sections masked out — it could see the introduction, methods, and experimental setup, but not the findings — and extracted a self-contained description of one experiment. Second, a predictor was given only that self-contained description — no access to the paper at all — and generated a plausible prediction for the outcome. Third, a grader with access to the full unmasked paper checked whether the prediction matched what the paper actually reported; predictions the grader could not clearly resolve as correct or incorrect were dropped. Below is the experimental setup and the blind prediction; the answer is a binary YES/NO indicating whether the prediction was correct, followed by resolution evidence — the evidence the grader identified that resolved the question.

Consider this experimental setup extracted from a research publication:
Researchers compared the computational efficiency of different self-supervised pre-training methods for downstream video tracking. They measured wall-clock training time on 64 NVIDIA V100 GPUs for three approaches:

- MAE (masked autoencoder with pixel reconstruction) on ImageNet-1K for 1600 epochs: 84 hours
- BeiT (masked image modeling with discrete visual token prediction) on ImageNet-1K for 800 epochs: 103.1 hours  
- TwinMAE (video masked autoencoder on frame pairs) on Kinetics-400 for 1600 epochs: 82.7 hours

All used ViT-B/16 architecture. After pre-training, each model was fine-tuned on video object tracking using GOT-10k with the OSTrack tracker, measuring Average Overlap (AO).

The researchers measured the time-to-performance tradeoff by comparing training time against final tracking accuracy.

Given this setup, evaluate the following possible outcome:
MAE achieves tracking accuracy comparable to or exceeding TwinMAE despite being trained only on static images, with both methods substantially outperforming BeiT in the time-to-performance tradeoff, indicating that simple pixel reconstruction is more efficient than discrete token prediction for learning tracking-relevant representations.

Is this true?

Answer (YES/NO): YES